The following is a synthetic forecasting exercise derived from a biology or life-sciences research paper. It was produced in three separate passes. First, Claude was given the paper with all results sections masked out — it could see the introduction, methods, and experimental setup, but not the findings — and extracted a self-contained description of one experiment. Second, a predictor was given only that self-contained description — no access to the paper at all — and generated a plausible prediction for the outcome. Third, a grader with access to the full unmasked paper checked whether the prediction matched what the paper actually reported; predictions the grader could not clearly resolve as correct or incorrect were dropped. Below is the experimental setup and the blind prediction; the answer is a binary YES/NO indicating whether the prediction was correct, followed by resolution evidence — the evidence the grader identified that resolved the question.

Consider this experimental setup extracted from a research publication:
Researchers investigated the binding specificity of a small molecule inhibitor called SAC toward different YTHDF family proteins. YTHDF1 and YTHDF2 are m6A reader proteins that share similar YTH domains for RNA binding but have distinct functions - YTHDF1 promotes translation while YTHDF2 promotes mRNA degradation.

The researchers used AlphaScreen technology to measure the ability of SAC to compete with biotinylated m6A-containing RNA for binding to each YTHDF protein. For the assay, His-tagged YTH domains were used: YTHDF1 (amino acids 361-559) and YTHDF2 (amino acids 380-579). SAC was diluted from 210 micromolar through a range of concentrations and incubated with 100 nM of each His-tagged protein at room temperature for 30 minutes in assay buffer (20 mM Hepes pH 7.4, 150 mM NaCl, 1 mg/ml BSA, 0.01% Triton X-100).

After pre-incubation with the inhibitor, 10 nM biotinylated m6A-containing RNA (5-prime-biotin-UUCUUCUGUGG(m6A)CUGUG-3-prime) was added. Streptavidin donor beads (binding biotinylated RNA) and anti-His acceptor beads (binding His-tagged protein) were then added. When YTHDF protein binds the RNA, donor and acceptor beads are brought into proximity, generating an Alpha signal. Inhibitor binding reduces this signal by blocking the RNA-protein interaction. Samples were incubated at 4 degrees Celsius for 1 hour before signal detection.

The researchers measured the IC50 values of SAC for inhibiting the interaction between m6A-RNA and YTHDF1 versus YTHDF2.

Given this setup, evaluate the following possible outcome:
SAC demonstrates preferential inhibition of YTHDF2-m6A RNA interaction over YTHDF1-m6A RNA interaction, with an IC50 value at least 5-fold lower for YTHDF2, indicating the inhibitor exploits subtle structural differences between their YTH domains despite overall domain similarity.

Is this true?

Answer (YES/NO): NO